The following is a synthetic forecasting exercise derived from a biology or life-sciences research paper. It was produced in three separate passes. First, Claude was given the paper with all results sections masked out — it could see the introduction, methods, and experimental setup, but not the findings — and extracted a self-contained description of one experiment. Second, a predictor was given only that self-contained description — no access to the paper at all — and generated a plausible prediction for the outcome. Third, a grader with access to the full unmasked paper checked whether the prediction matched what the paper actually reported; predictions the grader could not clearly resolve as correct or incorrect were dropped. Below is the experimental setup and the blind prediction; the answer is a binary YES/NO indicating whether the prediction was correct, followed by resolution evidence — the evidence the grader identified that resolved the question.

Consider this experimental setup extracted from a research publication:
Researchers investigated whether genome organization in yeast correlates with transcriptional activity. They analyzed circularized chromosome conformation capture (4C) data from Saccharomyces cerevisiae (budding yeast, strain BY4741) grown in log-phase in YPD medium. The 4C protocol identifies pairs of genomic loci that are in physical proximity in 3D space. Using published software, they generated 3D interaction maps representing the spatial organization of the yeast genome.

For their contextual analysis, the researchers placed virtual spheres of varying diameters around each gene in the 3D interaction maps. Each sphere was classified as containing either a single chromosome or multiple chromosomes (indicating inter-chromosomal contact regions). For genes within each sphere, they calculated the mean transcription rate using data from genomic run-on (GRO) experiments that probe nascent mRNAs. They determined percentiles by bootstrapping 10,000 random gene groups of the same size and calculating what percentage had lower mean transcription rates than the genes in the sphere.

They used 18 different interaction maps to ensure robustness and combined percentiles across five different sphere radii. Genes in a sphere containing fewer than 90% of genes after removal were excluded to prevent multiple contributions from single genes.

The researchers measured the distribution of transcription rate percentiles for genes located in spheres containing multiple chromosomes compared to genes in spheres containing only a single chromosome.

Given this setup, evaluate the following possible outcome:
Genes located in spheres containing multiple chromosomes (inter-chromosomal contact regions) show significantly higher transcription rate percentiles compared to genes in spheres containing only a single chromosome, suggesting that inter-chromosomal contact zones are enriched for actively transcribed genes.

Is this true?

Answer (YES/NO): YES